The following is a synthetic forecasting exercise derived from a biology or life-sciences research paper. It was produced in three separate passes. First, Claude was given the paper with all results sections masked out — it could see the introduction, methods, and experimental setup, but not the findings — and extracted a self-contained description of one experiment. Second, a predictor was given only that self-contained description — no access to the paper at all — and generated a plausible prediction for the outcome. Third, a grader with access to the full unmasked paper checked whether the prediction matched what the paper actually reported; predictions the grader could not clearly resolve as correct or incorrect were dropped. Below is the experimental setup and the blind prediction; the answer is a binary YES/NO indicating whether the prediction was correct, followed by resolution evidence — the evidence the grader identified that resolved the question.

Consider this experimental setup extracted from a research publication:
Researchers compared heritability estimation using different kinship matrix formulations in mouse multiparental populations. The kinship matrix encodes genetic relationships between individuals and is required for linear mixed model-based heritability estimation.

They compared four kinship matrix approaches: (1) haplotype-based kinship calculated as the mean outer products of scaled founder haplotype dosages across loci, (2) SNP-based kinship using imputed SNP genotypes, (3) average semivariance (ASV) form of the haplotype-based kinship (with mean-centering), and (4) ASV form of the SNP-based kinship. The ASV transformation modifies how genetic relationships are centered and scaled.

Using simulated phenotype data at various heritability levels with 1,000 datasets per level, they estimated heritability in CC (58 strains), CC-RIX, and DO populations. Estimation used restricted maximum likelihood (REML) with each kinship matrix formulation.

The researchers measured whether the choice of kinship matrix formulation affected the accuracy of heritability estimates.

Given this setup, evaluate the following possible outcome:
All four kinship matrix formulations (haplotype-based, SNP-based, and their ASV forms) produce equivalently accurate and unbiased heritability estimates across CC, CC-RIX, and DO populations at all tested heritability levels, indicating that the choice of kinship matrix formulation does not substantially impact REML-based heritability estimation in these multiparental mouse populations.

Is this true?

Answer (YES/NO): NO